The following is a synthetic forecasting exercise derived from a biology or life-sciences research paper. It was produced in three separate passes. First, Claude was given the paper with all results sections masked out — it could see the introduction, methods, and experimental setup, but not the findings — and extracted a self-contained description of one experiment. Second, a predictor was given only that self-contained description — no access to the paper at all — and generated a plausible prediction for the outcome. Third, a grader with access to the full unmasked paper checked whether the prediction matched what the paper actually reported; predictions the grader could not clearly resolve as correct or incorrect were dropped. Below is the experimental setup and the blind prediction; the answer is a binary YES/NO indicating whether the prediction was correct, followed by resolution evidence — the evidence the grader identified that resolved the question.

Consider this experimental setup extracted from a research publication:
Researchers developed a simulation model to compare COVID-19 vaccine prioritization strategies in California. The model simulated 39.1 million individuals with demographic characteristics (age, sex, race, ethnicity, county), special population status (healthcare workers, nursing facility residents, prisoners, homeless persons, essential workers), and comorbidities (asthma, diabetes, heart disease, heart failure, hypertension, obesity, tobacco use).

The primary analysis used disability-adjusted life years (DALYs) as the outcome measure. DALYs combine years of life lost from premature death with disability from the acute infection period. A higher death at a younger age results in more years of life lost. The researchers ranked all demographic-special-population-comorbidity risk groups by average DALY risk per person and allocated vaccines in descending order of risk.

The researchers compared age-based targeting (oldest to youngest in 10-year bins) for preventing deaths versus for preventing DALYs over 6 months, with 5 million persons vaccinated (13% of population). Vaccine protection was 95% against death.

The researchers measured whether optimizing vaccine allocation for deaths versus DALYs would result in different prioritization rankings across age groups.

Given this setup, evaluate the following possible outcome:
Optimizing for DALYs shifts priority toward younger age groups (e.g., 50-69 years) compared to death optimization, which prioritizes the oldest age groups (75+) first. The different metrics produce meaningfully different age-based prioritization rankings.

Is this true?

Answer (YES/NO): NO